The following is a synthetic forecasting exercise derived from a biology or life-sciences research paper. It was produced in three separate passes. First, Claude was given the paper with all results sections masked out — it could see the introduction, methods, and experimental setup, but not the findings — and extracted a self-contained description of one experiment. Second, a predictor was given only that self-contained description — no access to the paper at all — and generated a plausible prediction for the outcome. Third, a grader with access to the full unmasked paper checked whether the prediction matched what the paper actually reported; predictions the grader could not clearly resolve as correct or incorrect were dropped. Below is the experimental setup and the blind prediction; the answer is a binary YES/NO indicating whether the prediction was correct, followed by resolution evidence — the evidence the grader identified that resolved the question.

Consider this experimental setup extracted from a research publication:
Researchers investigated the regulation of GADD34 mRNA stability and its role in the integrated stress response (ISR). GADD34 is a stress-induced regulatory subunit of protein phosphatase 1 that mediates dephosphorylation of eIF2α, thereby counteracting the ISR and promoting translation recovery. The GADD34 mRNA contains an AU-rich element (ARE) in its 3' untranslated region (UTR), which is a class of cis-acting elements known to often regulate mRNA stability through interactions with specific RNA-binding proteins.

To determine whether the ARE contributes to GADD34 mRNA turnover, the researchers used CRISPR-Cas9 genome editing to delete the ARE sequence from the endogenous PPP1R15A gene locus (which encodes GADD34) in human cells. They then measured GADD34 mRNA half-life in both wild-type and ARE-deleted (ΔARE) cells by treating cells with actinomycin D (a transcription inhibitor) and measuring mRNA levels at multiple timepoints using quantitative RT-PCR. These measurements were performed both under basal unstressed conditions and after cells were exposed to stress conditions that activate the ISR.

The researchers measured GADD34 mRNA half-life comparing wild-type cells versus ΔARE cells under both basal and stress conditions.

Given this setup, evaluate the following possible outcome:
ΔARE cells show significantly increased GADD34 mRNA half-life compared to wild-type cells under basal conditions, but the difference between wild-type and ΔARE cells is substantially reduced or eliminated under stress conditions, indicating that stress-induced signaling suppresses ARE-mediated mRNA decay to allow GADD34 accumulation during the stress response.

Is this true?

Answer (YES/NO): NO